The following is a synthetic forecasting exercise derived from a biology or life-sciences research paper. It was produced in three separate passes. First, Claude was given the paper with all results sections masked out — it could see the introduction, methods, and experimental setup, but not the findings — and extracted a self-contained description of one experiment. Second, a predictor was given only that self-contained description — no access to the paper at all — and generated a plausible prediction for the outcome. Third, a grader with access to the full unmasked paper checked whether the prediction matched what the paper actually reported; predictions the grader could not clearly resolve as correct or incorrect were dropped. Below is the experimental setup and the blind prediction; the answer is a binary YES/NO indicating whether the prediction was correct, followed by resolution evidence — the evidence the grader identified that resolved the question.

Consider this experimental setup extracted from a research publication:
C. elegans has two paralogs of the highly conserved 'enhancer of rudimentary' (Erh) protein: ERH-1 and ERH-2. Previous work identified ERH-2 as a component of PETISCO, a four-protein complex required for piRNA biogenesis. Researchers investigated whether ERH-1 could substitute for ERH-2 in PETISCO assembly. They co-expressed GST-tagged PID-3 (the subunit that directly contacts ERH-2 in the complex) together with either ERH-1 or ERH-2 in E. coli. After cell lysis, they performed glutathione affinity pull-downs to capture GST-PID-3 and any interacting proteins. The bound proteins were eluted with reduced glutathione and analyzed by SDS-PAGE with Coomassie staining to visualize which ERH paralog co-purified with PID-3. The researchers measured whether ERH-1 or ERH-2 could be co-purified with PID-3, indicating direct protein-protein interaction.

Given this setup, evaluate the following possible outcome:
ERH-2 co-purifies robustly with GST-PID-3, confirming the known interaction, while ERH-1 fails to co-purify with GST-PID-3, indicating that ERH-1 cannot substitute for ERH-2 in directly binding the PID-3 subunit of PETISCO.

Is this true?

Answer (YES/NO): YES